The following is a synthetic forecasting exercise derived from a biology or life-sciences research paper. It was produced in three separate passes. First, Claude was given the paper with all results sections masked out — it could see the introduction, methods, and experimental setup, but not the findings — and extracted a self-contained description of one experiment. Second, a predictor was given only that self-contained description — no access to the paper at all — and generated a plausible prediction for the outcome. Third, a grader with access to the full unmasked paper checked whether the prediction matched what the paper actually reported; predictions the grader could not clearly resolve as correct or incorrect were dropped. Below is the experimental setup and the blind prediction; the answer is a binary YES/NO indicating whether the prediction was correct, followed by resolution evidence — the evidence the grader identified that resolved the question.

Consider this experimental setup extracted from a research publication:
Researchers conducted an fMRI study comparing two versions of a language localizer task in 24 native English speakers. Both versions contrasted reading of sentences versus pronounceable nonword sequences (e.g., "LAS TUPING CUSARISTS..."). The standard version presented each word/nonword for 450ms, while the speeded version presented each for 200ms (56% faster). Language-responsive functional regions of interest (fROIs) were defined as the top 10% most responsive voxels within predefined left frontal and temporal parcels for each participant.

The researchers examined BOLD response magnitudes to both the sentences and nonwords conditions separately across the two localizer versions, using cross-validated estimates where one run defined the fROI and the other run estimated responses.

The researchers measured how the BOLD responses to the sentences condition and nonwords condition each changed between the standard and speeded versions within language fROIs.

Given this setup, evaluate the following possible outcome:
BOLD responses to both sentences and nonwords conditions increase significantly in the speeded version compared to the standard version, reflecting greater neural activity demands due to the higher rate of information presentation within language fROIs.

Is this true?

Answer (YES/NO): NO